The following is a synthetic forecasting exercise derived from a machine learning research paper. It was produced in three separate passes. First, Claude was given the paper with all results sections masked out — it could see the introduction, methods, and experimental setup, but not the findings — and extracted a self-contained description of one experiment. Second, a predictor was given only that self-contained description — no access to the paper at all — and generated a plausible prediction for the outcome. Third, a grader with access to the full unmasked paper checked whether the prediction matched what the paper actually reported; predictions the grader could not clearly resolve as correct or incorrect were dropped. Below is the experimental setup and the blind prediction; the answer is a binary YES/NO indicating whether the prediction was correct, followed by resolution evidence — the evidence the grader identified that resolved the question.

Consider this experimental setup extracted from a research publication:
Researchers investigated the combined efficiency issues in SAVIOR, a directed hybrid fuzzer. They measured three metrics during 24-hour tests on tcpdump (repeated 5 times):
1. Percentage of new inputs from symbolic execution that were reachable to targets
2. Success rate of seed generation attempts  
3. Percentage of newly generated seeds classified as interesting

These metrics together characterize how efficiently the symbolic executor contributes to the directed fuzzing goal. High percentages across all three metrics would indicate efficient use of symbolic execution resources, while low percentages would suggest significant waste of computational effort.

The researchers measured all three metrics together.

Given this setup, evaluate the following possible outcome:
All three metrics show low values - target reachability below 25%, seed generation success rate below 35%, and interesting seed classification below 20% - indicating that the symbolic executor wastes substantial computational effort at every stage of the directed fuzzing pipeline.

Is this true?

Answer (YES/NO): NO